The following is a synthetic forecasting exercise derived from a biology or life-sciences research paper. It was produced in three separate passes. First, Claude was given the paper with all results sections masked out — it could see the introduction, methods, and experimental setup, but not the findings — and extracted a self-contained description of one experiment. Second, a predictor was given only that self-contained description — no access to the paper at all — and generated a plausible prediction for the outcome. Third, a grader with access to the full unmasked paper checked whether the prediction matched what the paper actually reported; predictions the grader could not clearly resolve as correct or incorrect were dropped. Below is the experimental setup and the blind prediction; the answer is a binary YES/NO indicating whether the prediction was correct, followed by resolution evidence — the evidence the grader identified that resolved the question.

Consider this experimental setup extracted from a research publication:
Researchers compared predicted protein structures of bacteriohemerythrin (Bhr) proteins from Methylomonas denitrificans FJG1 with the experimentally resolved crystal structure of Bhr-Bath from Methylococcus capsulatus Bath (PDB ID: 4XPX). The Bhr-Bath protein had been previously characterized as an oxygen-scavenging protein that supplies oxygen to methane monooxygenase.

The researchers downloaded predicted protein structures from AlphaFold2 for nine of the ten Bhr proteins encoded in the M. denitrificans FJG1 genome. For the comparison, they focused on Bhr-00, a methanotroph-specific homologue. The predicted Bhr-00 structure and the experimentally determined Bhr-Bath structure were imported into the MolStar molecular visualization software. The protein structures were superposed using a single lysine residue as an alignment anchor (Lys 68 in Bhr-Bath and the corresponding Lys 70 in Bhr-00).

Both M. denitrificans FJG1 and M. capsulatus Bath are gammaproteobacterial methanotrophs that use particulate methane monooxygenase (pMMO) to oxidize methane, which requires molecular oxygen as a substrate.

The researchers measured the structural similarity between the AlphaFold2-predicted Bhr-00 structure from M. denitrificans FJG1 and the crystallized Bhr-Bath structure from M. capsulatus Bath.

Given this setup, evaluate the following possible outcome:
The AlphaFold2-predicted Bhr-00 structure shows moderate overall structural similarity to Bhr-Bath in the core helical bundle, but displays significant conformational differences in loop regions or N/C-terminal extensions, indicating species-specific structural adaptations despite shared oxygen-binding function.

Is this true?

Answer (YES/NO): NO